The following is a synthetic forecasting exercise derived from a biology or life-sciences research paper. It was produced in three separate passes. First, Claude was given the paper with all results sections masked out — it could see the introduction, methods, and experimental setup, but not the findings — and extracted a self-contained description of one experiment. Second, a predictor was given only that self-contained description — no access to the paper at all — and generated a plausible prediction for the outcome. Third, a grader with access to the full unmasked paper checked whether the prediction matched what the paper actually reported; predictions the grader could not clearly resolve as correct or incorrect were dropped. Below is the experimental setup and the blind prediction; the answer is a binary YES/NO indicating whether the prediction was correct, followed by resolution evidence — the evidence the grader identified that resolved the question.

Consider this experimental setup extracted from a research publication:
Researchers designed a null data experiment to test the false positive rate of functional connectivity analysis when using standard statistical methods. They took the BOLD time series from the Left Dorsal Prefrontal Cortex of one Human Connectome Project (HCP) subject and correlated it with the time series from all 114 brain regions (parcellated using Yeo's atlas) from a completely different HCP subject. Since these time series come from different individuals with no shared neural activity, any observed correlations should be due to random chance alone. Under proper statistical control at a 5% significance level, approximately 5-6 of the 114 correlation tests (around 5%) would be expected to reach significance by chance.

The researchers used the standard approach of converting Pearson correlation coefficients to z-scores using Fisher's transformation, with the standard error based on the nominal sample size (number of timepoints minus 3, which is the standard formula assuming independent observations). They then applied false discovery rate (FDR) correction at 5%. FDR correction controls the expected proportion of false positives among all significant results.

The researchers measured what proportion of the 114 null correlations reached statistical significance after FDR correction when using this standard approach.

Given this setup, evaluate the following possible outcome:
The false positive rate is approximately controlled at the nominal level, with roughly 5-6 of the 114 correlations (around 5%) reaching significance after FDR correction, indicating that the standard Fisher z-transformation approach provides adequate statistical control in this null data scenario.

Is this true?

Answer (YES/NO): NO